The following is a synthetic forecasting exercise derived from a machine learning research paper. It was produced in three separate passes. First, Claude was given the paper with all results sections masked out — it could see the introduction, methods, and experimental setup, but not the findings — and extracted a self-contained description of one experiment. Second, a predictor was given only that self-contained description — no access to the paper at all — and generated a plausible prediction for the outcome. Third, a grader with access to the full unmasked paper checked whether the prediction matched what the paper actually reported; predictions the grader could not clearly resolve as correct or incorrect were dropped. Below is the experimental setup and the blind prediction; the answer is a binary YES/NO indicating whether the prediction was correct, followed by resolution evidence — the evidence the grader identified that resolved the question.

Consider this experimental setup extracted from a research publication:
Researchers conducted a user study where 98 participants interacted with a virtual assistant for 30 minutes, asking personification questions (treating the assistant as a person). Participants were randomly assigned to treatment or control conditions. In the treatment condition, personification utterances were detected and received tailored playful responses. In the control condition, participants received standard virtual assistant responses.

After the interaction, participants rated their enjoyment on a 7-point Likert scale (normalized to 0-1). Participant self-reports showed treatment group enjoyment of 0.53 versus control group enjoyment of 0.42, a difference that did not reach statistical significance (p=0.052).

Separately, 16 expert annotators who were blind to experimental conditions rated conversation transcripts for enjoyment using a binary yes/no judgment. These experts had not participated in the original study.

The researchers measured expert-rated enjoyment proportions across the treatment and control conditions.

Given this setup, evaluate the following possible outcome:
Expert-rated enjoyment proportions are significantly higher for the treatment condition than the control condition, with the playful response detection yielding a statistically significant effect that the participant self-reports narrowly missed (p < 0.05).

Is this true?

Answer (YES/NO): YES